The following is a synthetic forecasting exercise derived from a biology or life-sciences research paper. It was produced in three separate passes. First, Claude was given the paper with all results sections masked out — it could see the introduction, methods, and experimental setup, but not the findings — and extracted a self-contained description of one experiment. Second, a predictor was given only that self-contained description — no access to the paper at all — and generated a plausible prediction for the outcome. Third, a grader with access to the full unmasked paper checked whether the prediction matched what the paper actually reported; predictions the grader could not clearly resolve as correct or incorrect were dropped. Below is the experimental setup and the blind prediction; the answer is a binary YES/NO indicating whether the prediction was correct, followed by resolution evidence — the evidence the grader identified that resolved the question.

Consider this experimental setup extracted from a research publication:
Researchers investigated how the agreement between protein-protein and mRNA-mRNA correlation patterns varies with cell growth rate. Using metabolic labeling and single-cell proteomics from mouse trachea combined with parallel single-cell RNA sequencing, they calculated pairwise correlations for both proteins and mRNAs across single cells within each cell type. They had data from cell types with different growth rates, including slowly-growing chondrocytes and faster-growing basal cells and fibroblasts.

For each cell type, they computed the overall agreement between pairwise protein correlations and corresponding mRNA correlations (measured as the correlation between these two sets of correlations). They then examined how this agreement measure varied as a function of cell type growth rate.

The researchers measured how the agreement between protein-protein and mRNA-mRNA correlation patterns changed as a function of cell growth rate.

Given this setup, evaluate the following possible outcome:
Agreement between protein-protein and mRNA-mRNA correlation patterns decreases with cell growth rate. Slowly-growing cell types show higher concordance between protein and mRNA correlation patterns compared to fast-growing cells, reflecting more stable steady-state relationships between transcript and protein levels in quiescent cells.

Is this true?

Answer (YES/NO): NO